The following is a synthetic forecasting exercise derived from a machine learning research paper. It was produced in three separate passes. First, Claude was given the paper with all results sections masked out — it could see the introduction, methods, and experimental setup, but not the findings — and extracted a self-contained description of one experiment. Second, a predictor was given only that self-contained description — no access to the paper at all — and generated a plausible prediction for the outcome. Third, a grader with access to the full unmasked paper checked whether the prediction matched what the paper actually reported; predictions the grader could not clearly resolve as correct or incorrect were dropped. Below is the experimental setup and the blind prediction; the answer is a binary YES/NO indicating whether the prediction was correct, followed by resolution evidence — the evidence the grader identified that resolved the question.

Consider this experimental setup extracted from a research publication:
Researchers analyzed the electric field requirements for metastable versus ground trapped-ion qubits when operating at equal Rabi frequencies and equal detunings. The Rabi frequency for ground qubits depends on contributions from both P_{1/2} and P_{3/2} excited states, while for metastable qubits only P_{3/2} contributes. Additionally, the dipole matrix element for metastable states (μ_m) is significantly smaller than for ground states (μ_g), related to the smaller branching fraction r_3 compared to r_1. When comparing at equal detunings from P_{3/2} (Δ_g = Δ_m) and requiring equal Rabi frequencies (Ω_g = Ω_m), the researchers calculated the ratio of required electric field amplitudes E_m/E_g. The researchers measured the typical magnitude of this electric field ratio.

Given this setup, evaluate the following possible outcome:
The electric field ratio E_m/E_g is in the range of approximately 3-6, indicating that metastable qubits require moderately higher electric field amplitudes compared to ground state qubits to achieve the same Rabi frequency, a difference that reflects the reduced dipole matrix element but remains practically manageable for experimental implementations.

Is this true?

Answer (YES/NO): NO